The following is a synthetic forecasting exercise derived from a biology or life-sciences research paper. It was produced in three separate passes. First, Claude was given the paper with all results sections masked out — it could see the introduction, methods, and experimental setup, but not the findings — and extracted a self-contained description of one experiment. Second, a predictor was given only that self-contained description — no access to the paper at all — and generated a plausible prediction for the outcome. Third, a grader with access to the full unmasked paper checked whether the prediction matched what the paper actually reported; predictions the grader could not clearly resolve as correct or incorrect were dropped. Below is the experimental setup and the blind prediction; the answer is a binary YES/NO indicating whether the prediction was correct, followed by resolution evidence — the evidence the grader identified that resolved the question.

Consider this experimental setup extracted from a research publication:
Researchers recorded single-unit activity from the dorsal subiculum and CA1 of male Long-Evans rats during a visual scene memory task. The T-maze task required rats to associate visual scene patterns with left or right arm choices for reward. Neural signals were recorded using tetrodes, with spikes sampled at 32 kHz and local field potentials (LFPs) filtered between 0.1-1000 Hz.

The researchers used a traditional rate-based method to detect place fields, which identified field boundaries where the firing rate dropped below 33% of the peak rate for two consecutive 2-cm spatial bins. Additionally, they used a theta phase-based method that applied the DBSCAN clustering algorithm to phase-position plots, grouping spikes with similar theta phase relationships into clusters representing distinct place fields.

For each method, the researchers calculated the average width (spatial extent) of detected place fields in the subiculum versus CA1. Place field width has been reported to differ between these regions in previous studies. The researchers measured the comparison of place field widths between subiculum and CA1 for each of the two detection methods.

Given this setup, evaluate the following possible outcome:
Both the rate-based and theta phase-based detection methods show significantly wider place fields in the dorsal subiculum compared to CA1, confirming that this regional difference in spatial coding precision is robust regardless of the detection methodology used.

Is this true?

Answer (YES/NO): YES